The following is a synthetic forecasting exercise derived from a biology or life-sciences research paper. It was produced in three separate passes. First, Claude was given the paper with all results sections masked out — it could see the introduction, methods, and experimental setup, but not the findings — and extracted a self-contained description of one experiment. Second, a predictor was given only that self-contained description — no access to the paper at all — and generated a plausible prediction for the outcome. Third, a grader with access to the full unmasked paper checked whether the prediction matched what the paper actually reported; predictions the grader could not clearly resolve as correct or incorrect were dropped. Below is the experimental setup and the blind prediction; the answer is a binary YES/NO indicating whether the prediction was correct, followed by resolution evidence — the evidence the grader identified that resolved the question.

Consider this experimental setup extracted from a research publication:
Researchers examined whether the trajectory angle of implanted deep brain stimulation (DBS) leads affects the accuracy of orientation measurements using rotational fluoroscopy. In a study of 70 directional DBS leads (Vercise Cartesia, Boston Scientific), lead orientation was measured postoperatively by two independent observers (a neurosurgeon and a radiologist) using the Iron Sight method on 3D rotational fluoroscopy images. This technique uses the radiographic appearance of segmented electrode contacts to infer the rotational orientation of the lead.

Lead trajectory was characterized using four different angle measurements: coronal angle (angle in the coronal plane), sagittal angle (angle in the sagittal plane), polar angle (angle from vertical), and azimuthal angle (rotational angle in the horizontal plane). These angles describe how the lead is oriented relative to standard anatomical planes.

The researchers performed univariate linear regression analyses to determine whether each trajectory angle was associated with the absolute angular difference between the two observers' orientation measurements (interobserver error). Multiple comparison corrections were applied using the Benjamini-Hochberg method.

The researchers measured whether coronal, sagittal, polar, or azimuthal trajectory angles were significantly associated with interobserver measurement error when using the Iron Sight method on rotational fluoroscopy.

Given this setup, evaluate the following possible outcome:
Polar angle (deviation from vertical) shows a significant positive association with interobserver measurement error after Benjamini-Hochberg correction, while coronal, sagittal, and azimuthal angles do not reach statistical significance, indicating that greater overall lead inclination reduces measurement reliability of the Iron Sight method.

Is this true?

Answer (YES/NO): NO